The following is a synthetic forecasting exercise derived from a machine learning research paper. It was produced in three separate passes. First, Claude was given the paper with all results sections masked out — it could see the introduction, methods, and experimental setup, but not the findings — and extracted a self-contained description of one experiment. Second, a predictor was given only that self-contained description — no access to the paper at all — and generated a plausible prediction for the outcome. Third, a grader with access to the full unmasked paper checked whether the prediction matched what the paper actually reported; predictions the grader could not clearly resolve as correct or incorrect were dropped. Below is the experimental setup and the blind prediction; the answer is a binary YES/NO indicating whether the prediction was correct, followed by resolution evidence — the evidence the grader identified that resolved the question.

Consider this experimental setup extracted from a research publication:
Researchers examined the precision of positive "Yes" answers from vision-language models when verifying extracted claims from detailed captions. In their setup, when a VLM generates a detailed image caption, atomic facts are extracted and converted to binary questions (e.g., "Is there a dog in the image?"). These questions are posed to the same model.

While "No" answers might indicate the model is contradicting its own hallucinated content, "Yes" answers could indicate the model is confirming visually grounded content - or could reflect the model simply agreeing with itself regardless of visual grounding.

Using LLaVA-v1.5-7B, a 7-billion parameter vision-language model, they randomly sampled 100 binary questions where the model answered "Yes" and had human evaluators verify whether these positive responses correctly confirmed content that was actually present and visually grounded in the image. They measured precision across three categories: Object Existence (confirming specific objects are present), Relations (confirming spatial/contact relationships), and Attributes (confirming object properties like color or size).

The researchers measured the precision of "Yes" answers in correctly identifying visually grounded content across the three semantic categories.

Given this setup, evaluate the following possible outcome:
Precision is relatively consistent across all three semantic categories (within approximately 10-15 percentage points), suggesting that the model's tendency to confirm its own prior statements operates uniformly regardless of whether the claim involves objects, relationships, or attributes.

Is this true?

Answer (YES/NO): NO